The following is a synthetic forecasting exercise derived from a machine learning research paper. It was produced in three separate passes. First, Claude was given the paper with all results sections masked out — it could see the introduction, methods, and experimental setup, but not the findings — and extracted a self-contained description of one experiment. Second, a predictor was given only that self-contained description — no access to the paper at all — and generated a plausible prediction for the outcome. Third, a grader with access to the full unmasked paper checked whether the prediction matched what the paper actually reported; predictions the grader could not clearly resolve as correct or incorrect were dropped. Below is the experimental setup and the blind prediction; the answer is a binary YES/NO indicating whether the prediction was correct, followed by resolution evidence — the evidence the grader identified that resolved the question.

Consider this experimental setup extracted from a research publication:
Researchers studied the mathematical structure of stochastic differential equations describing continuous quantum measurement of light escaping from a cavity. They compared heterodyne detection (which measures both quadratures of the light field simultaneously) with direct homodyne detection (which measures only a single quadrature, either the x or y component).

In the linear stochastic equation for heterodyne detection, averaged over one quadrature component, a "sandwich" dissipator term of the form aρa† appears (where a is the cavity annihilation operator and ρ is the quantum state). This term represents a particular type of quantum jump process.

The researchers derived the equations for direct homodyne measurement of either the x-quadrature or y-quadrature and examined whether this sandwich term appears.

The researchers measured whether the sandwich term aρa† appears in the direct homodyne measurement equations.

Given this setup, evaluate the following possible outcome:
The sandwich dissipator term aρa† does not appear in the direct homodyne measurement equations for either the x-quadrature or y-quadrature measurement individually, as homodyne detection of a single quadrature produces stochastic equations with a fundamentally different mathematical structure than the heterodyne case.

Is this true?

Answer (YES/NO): YES